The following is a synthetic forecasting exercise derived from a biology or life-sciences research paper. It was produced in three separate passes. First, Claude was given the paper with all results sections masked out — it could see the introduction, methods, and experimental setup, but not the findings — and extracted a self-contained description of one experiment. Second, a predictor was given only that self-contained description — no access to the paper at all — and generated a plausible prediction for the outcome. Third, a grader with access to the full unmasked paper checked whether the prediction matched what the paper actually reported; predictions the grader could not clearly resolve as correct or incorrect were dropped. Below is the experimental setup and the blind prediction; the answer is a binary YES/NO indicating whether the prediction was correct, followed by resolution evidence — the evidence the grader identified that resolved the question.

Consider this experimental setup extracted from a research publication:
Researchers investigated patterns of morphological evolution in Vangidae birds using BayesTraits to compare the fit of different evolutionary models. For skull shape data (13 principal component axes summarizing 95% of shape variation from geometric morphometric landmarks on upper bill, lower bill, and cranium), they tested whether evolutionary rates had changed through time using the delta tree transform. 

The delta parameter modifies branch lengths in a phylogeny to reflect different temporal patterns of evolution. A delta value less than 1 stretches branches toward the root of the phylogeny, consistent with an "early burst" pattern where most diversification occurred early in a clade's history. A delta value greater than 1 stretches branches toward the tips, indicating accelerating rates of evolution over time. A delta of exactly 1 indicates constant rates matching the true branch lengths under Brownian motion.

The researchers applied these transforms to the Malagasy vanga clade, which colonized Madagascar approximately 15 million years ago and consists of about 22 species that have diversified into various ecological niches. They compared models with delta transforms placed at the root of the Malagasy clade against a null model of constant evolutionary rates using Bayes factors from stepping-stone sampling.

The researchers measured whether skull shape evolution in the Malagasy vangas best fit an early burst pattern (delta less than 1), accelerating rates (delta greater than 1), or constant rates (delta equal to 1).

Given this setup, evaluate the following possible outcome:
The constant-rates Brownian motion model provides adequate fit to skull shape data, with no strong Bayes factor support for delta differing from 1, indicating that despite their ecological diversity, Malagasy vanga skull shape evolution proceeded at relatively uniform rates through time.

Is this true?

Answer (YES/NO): NO